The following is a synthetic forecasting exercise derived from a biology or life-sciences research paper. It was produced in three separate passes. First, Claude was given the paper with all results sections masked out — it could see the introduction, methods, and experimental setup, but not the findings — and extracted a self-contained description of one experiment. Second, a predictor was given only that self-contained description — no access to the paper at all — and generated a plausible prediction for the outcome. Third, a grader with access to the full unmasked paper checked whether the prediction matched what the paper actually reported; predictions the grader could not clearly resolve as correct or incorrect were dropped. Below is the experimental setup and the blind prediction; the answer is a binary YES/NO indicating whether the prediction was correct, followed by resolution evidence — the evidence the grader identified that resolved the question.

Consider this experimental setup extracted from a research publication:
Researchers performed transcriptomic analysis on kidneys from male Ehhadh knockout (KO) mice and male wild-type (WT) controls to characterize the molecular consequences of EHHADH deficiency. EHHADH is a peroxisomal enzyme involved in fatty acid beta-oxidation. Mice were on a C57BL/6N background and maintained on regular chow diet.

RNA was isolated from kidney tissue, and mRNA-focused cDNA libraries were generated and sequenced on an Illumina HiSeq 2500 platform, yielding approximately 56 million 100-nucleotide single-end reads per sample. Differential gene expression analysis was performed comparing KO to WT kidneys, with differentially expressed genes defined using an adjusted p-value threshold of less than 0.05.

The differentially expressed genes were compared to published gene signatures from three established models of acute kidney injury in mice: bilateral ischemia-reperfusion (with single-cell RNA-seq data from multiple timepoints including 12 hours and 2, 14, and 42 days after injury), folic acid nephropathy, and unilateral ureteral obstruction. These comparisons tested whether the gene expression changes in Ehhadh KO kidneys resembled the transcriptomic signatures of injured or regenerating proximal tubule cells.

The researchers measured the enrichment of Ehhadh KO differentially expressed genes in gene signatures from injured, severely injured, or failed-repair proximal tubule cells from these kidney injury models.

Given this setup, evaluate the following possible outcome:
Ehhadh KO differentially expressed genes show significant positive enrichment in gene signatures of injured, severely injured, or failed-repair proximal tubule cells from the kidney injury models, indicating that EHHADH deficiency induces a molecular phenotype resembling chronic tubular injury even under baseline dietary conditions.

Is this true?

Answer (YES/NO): YES